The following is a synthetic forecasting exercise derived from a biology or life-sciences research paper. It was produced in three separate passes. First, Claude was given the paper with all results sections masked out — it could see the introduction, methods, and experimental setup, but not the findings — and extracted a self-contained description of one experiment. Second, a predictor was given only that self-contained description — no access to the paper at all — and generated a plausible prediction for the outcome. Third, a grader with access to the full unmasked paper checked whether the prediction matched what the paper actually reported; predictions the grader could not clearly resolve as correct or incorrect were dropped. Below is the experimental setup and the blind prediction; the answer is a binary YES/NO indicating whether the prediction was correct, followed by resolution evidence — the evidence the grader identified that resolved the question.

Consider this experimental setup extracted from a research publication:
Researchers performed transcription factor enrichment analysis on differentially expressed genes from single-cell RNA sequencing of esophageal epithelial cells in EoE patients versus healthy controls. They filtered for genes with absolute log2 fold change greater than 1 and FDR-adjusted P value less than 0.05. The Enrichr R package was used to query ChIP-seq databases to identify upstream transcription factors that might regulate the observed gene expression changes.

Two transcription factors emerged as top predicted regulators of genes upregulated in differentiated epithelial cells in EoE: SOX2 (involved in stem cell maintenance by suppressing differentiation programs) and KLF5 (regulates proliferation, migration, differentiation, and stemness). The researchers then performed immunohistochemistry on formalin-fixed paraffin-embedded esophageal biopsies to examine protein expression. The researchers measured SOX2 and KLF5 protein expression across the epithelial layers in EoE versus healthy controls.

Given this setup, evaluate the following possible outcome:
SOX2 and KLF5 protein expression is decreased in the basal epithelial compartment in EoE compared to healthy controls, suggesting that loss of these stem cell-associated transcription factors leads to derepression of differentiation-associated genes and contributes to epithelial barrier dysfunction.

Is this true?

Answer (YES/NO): NO